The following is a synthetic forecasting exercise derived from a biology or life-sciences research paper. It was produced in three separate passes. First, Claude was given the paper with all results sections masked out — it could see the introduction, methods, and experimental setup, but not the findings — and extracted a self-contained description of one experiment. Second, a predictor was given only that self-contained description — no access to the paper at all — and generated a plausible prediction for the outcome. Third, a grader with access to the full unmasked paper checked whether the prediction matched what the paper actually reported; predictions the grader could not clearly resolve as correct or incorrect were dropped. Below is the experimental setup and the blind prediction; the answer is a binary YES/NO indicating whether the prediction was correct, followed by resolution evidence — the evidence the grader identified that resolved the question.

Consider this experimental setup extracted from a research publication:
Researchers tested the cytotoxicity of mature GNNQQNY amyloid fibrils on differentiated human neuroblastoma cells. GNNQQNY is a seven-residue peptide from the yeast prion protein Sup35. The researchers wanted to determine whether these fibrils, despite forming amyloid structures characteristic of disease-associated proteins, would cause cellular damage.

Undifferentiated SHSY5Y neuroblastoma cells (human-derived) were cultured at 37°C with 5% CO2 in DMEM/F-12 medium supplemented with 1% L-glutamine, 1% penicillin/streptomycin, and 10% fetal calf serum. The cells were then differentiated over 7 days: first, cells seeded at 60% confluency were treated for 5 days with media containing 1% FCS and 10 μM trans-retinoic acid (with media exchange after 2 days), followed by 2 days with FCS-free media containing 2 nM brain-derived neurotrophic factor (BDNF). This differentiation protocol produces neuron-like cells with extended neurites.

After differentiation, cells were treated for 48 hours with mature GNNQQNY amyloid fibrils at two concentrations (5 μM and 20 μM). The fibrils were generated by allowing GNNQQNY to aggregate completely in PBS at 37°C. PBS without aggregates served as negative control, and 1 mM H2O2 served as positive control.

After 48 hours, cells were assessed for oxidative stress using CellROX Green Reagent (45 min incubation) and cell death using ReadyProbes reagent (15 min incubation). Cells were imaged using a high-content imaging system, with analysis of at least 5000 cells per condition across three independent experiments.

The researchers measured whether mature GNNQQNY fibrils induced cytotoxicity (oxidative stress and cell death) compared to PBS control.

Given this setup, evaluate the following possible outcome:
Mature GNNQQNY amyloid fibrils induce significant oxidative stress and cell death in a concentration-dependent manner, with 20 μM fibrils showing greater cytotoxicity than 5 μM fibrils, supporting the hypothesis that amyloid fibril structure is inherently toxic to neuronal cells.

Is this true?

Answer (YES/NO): NO